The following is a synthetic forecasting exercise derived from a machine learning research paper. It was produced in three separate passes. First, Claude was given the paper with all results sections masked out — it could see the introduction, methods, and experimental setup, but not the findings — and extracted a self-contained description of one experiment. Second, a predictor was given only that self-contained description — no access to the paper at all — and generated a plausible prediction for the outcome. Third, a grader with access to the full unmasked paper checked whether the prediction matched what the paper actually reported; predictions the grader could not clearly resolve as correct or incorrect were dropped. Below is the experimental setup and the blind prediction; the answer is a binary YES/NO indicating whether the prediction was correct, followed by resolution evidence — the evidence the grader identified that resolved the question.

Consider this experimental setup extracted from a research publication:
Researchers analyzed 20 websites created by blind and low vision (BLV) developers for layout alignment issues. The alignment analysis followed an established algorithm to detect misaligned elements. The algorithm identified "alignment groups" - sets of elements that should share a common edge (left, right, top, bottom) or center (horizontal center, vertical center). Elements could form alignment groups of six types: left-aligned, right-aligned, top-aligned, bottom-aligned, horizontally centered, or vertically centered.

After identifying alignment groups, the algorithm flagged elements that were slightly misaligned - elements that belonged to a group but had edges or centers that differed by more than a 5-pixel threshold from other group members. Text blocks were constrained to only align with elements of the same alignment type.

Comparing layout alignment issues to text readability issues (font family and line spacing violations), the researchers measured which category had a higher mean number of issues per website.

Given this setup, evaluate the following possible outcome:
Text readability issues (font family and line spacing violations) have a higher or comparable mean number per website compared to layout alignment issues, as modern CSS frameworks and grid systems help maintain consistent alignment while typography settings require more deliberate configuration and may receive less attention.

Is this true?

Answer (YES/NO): NO